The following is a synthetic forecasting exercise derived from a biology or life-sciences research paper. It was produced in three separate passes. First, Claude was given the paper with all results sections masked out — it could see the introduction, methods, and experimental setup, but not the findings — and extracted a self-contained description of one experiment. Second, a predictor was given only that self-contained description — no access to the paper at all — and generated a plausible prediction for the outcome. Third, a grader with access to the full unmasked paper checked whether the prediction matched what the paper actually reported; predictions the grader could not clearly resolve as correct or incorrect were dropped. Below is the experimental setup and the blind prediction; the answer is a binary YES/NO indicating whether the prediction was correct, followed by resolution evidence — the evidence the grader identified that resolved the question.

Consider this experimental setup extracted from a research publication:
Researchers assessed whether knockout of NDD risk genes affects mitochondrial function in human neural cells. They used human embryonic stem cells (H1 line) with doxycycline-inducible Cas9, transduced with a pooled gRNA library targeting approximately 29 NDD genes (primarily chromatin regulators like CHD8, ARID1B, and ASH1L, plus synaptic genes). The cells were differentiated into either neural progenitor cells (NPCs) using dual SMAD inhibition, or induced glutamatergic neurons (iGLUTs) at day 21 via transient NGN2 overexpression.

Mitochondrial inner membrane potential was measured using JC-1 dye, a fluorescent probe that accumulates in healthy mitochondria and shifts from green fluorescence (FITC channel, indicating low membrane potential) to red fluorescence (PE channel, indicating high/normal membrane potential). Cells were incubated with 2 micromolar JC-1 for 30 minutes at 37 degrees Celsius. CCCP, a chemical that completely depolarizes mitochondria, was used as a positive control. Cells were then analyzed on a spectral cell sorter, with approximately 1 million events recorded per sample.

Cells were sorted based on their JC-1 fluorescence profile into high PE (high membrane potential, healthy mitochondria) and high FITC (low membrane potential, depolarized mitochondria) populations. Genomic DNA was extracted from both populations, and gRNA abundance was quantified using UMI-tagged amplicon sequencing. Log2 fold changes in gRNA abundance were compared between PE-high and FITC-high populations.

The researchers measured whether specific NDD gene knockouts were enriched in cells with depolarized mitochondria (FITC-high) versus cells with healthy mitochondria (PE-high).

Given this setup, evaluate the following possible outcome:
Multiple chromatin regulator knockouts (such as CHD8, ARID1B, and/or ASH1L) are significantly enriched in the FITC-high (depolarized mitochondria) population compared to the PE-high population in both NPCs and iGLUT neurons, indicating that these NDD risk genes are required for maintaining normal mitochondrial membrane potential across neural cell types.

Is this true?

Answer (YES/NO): NO